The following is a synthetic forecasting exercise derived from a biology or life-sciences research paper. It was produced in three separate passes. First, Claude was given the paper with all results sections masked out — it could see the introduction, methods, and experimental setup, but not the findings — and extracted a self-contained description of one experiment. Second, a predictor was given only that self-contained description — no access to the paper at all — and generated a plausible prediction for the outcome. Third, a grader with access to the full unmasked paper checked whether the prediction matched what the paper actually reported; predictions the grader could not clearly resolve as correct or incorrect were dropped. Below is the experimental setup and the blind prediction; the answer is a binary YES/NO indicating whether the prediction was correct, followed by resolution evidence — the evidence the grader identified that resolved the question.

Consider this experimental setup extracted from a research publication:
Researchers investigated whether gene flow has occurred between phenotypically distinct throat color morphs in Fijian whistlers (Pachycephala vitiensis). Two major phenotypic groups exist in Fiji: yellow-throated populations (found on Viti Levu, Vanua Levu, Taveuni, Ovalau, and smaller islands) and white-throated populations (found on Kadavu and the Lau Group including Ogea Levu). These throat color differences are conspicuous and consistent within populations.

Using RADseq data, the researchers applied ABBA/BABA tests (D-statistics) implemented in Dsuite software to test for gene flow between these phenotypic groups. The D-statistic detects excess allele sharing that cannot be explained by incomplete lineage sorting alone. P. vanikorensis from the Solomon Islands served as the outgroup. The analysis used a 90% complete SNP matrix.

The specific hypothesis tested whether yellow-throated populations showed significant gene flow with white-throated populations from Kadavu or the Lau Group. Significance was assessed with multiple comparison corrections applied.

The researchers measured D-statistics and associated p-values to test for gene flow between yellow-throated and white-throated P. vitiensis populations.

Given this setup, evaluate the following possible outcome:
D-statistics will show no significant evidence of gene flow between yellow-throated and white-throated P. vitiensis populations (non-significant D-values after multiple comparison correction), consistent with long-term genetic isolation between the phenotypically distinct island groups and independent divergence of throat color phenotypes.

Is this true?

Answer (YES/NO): YES